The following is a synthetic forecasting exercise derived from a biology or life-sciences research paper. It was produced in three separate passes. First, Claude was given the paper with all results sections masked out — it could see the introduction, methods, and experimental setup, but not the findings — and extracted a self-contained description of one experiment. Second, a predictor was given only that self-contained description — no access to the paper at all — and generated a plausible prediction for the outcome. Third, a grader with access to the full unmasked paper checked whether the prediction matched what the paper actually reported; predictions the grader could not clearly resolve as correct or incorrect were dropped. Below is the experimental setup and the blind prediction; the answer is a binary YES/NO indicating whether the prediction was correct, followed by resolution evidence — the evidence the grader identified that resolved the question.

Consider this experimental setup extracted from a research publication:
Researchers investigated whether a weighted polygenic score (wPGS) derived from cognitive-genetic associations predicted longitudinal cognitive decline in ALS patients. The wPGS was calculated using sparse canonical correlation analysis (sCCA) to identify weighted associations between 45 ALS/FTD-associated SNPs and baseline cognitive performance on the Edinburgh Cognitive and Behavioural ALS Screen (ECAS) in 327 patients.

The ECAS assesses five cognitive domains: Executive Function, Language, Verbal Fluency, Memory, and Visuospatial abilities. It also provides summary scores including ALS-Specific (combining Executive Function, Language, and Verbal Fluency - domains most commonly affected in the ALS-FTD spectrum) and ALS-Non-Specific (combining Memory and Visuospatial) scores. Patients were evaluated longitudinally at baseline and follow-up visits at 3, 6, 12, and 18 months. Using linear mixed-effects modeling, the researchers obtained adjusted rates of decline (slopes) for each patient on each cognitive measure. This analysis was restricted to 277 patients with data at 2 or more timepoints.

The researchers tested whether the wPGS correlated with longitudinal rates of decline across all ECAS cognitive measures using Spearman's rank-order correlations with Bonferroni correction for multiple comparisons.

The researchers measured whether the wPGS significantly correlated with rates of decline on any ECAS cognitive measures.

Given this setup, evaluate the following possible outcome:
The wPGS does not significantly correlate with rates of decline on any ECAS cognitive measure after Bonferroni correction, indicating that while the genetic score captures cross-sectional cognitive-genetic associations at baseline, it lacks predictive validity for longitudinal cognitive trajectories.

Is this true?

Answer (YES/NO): NO